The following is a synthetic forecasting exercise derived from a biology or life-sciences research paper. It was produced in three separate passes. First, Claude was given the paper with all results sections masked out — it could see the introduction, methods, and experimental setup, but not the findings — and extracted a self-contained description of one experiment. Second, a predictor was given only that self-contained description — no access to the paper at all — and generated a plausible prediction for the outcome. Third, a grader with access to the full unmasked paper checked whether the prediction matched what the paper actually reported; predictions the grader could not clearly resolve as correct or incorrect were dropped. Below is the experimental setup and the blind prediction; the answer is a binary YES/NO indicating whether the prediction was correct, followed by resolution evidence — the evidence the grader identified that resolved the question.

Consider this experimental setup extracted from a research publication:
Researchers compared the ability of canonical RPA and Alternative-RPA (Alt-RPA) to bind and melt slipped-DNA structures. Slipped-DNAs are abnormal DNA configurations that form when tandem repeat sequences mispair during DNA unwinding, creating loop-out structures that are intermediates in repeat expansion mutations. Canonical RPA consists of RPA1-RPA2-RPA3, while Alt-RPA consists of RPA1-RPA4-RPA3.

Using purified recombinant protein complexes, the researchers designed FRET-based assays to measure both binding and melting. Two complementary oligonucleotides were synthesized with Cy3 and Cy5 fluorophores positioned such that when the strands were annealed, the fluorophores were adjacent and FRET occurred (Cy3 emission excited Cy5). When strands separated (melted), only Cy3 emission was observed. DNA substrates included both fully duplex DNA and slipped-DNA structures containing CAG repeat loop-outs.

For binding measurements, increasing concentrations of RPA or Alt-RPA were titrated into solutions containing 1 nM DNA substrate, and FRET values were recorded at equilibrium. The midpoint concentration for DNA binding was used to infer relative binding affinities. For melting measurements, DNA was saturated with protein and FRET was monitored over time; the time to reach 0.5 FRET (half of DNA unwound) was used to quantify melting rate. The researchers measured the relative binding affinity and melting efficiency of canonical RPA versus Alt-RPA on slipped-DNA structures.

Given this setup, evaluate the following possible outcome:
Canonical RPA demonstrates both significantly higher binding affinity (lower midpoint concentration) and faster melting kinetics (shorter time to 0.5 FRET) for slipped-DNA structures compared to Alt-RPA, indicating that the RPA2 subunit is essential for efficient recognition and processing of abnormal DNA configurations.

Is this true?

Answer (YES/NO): YES